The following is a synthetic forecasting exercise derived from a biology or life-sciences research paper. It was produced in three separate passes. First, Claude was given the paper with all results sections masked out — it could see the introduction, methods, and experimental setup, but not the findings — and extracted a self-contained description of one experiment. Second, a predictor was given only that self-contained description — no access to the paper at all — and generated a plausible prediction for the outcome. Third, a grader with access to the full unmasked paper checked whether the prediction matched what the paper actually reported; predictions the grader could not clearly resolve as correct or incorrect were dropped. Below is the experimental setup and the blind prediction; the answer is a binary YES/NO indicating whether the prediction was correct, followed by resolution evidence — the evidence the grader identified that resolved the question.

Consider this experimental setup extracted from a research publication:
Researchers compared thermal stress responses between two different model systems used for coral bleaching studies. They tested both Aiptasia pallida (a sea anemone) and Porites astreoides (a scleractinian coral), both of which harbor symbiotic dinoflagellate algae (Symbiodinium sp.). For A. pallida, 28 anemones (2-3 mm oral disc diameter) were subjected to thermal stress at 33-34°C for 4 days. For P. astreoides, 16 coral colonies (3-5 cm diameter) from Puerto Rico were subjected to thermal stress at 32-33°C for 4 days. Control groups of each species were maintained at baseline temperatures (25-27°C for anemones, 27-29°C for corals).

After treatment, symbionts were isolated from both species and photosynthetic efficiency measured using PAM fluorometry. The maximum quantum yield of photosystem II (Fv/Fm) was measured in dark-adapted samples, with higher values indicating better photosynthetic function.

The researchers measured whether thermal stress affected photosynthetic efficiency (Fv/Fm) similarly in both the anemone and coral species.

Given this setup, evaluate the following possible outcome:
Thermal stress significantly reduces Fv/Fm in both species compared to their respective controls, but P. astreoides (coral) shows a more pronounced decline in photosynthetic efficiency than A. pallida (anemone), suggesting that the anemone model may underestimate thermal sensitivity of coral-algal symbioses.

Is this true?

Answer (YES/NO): NO